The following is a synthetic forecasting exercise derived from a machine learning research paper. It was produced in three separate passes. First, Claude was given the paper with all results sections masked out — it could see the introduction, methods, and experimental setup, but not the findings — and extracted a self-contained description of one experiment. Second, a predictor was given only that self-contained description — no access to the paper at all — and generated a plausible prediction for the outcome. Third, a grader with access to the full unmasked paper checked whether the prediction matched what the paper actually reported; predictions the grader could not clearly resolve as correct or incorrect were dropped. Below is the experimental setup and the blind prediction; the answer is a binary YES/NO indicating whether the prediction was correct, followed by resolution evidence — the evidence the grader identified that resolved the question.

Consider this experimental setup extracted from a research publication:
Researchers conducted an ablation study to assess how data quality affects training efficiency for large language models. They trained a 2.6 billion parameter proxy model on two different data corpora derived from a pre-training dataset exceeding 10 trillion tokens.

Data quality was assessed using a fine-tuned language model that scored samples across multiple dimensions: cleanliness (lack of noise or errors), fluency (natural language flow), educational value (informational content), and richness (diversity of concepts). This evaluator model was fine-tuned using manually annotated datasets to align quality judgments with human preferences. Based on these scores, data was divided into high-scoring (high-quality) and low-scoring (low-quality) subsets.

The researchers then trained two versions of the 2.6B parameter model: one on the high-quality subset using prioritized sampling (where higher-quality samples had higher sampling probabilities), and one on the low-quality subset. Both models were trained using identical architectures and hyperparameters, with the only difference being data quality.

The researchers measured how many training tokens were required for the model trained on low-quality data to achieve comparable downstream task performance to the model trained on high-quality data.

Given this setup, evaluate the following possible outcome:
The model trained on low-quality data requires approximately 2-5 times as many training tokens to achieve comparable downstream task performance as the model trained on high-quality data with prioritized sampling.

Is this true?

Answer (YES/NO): NO